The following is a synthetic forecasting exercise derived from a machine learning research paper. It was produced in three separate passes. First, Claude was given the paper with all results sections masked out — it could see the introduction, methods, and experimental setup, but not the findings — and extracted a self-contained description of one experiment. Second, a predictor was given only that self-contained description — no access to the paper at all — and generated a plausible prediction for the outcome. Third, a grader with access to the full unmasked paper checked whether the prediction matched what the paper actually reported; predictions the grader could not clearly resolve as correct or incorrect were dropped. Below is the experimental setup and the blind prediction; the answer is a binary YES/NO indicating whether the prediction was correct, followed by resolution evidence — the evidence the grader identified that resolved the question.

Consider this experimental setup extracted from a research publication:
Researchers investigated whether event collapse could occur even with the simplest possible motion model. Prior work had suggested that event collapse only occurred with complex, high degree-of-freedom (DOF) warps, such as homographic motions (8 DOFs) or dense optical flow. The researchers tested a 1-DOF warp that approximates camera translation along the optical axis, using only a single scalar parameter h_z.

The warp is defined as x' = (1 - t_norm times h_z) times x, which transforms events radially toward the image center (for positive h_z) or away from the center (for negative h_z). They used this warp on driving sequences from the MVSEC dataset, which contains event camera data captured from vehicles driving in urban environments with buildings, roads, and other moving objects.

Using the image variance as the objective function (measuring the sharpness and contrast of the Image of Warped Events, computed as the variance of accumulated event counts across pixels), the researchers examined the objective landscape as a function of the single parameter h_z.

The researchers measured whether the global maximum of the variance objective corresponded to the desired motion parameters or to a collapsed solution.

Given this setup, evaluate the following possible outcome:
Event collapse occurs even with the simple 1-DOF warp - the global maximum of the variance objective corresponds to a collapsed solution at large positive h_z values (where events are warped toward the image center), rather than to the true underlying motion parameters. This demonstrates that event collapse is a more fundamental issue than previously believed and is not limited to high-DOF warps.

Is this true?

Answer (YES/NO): YES